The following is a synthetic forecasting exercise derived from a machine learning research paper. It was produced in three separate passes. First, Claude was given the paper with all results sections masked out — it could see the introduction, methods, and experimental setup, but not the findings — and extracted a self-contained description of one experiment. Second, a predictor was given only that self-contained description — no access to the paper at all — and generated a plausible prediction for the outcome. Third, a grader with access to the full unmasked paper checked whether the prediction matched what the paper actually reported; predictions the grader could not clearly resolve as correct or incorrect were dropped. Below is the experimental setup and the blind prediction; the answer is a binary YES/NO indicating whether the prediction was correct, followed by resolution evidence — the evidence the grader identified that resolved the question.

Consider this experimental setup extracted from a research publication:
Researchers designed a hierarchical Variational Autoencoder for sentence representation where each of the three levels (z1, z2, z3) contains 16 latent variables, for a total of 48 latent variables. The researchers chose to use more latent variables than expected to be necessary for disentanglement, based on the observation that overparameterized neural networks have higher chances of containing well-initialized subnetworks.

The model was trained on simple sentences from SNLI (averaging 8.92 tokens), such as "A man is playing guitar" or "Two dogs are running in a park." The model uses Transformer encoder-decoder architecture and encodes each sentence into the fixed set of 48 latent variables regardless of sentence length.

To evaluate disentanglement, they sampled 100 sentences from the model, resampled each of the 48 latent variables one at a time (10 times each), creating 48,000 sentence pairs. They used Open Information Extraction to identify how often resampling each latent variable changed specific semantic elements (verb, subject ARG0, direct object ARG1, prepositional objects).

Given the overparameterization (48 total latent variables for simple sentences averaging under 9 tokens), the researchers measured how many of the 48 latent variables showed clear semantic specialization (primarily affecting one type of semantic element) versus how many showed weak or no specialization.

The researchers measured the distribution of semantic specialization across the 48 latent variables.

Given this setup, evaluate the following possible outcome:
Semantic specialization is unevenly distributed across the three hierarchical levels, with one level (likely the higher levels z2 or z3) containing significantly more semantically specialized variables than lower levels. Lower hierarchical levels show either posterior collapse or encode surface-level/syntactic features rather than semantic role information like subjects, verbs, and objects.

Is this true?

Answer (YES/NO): NO